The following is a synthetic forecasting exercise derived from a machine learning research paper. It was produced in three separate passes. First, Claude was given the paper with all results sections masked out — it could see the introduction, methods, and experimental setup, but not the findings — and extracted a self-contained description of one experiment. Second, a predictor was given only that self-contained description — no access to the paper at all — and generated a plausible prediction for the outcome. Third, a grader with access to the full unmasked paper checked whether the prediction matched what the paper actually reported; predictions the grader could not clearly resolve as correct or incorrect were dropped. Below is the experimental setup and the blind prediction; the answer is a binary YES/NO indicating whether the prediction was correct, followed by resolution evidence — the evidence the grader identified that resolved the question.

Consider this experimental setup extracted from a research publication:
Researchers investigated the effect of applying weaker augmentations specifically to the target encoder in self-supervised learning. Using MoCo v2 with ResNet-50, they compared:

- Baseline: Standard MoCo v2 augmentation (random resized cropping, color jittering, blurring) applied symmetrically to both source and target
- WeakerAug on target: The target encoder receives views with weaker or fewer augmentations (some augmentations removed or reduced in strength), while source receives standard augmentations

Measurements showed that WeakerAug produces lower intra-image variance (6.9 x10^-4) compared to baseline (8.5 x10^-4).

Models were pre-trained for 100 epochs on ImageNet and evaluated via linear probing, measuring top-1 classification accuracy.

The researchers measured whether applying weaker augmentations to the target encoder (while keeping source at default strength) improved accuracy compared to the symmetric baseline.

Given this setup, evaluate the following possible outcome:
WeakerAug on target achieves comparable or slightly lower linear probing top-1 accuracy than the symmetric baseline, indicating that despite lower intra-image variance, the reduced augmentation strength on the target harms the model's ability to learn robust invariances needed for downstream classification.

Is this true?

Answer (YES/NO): NO